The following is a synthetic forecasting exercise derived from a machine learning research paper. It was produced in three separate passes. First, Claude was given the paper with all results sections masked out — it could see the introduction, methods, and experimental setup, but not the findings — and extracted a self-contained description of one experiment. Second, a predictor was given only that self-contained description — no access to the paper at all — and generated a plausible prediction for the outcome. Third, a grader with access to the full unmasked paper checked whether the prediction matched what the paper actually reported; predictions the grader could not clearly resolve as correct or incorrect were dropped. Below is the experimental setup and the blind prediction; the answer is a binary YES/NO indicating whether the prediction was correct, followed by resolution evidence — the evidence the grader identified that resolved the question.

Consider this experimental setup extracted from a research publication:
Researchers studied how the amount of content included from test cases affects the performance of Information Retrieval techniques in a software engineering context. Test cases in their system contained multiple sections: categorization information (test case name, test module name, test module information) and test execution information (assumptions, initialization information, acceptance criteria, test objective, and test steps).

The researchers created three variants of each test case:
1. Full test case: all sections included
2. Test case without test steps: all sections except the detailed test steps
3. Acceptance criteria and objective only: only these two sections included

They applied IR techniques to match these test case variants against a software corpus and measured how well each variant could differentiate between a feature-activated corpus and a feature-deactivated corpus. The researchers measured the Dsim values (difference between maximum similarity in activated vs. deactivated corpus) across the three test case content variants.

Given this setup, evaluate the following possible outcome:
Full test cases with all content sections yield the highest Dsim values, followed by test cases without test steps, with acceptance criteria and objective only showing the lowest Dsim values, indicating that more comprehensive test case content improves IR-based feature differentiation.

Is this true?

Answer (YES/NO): NO